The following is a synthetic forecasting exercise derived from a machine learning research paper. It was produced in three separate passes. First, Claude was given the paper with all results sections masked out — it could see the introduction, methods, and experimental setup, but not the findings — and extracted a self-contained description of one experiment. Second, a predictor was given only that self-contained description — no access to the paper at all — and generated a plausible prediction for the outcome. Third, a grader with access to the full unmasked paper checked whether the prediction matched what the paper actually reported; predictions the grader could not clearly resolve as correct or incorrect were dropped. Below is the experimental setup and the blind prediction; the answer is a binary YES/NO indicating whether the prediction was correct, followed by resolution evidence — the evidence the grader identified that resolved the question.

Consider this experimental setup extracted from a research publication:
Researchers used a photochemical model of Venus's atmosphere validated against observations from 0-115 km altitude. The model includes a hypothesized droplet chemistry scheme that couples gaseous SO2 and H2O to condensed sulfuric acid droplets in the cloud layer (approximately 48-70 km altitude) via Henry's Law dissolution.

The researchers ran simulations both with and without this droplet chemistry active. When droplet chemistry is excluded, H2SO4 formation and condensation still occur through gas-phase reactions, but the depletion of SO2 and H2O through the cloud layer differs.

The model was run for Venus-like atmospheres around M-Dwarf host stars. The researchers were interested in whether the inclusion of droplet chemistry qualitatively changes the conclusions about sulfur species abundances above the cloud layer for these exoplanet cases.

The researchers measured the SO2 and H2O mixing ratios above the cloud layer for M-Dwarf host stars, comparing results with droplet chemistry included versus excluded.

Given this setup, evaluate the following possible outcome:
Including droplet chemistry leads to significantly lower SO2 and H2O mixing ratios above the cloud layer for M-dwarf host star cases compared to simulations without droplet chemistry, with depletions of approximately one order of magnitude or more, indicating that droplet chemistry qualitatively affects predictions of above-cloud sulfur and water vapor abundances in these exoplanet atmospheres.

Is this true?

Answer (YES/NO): NO